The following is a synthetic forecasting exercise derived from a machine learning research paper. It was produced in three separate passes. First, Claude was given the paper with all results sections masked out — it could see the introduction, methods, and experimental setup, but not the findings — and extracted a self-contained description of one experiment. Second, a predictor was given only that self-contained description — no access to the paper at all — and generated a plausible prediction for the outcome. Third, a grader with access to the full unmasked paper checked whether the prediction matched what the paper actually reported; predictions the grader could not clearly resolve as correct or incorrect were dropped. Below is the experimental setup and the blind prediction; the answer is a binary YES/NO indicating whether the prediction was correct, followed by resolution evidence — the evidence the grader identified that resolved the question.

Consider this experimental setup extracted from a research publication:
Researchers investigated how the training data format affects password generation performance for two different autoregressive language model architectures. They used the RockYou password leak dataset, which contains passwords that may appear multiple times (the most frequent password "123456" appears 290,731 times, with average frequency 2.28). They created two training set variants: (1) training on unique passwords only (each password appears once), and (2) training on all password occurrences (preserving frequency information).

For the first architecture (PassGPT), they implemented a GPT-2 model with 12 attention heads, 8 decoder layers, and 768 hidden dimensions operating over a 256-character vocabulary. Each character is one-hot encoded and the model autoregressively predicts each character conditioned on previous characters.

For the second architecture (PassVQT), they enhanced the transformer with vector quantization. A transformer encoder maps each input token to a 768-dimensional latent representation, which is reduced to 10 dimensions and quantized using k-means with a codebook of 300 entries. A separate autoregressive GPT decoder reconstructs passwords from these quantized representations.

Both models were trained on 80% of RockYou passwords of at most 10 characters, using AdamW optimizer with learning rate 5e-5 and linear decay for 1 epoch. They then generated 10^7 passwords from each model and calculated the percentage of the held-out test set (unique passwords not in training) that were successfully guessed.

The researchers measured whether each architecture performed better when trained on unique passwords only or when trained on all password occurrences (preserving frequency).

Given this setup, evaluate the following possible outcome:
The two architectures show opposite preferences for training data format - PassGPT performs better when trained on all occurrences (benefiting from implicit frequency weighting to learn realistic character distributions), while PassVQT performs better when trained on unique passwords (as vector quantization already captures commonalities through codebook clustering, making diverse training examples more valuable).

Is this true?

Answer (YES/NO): NO